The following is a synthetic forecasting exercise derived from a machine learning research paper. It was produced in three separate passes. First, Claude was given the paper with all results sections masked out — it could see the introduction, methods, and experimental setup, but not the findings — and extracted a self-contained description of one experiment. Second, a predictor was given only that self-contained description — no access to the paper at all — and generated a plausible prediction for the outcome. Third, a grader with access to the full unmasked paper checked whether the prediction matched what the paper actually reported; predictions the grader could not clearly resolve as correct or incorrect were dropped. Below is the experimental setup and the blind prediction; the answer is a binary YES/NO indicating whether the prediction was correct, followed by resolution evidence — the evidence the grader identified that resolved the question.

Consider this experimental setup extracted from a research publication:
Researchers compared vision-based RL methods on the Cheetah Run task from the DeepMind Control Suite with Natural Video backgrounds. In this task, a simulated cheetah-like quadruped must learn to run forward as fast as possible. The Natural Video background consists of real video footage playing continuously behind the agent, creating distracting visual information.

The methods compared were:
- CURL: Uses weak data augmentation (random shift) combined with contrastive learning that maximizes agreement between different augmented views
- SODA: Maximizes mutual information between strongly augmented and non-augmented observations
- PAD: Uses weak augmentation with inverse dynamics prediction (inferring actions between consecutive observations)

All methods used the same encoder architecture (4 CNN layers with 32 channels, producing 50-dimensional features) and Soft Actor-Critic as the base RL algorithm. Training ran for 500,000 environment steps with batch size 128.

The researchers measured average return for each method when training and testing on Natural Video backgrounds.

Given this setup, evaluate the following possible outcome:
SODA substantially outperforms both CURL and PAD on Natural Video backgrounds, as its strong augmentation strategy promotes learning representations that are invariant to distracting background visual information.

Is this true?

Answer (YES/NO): NO